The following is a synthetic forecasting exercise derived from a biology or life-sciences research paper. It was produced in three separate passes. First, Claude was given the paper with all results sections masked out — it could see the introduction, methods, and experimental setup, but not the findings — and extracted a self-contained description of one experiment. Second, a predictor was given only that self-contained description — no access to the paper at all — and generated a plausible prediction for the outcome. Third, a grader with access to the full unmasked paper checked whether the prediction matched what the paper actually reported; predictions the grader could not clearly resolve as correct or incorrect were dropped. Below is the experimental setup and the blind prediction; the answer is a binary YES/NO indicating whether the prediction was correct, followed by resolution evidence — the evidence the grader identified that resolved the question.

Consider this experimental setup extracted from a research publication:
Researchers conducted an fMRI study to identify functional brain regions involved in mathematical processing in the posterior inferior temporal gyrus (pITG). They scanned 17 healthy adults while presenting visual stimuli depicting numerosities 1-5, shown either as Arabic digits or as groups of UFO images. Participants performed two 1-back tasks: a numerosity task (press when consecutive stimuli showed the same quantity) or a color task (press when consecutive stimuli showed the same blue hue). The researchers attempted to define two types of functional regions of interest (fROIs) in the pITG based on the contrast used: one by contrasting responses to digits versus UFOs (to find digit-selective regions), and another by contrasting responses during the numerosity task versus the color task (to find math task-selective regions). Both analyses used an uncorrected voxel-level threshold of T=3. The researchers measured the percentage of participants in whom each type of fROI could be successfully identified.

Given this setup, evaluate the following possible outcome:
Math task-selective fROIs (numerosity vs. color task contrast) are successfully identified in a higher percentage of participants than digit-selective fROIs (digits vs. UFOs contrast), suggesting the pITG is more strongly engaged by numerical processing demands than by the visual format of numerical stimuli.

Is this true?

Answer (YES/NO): YES